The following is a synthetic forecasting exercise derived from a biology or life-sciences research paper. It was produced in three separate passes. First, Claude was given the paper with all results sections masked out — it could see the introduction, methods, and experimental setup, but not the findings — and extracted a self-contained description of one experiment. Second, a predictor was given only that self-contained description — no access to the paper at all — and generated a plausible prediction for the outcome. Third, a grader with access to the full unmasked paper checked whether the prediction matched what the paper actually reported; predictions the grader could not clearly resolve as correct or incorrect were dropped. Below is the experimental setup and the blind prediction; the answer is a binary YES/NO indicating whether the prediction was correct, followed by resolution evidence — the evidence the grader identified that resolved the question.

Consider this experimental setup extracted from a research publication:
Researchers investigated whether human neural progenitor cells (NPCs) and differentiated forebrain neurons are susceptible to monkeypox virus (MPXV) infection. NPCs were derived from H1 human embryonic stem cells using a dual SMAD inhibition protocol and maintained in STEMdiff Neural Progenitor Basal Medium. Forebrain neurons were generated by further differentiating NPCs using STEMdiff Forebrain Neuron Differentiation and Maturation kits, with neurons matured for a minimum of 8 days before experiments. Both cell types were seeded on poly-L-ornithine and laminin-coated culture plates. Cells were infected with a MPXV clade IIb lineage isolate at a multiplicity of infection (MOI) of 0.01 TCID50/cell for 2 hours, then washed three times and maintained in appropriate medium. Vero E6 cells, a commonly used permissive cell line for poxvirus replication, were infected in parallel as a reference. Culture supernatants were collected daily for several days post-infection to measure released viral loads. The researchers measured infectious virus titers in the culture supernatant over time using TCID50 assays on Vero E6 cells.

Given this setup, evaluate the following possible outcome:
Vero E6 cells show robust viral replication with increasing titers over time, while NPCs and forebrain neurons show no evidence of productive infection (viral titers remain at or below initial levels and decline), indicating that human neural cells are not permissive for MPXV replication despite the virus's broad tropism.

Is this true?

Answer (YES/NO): NO